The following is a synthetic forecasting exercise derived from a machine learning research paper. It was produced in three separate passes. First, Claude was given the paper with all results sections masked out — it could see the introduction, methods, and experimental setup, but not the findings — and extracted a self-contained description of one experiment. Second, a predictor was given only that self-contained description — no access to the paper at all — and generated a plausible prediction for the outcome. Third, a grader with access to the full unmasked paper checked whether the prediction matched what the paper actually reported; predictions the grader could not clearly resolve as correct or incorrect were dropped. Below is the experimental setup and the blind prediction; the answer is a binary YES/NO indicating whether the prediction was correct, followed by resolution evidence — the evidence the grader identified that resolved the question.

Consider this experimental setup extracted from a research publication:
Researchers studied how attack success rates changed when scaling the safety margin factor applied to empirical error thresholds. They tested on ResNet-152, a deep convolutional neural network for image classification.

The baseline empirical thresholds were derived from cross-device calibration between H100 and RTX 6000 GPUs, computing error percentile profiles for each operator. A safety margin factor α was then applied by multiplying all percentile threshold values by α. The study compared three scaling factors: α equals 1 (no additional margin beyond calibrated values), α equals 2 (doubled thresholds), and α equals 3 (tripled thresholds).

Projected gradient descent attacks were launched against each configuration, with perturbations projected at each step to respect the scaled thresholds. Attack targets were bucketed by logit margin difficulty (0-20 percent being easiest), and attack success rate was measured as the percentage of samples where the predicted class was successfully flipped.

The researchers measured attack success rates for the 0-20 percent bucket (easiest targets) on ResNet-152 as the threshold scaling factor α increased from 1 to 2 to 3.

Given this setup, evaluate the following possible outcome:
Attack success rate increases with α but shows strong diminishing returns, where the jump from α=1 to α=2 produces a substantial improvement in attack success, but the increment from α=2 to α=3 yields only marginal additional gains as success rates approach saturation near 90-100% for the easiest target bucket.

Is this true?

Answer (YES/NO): NO